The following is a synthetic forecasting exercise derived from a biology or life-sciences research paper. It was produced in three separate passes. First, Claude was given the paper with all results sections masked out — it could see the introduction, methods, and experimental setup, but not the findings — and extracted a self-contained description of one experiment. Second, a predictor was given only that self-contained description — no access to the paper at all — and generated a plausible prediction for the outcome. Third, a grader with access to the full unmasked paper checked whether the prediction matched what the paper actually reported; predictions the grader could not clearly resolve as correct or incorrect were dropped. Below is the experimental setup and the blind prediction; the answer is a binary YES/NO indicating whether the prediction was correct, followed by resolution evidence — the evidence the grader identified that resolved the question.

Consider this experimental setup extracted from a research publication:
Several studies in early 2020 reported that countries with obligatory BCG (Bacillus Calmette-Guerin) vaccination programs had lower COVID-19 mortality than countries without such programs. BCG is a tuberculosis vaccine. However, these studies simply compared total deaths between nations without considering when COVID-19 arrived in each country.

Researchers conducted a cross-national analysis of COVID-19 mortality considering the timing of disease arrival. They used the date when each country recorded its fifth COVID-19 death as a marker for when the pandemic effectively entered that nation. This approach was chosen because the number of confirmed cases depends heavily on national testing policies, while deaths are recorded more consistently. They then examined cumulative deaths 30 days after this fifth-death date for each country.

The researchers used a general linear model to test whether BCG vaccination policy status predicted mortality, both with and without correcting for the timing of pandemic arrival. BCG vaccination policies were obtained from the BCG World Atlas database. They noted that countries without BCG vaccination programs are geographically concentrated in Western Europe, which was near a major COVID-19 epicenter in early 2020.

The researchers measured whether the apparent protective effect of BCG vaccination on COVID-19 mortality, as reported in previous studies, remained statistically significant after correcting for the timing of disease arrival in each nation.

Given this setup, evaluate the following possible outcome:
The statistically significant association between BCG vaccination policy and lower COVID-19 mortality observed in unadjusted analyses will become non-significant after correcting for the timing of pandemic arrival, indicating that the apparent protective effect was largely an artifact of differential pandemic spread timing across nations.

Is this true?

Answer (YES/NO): YES